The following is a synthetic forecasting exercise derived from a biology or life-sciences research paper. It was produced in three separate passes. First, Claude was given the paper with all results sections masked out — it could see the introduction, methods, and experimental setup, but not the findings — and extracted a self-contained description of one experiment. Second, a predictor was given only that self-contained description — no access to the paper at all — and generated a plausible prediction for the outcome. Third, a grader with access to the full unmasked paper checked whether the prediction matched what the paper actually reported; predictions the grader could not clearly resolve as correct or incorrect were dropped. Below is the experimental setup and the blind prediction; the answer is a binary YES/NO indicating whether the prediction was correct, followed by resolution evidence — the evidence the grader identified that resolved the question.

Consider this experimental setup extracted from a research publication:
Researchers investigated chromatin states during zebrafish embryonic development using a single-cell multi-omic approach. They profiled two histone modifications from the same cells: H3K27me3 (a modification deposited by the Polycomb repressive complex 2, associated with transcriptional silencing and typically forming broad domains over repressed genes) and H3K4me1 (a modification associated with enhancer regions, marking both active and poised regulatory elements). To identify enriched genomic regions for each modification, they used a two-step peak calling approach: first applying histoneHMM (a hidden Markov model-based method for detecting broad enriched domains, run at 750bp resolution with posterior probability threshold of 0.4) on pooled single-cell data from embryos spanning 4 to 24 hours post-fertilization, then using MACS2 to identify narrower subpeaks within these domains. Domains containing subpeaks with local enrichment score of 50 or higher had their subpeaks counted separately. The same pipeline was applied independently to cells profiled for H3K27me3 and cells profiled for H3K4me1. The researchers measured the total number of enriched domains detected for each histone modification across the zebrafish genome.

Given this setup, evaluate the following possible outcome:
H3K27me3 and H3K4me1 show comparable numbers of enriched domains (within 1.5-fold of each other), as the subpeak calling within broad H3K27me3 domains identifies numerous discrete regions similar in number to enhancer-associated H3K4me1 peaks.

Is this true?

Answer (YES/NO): NO